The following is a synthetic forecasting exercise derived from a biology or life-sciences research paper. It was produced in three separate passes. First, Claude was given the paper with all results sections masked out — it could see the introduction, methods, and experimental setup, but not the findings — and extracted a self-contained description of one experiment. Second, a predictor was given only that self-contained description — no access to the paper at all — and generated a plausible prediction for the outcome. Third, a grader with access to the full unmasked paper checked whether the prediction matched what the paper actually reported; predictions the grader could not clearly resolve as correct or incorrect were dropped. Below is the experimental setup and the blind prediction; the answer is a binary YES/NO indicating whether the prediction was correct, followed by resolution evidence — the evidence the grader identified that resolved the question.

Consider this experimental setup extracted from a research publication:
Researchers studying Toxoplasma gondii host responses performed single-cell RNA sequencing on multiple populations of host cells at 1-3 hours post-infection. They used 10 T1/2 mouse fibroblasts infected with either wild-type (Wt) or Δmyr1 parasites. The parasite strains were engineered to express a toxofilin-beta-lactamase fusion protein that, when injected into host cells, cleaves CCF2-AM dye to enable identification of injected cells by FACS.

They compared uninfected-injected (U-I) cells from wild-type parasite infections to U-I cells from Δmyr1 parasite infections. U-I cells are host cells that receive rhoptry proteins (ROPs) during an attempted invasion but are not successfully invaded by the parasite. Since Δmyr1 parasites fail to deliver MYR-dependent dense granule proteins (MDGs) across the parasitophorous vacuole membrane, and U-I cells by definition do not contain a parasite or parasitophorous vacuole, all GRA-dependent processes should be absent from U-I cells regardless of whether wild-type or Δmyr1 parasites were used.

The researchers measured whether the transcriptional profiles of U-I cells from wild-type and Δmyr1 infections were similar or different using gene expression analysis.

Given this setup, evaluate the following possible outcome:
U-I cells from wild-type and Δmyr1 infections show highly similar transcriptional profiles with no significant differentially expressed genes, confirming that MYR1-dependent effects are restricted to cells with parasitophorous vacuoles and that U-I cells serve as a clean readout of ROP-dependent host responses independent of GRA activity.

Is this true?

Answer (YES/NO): NO